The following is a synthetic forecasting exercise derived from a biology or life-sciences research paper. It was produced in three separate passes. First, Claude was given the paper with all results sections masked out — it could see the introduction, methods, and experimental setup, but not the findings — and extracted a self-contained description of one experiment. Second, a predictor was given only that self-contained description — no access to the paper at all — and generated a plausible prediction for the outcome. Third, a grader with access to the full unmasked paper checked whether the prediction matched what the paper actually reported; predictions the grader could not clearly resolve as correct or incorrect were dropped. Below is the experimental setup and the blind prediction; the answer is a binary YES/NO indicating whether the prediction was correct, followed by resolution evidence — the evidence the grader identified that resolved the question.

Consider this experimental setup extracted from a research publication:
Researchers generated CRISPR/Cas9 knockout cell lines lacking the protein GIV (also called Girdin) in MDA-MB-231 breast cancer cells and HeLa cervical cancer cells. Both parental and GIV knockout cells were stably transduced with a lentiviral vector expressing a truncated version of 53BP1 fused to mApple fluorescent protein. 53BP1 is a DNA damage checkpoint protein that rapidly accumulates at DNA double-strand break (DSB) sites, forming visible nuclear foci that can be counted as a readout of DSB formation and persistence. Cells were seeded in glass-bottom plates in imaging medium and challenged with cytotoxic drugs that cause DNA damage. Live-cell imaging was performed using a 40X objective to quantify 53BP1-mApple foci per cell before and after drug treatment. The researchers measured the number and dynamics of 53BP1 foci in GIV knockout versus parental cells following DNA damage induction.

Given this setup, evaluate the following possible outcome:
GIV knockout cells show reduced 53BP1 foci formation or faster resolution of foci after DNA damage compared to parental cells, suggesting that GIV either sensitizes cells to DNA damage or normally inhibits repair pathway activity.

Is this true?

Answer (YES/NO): NO